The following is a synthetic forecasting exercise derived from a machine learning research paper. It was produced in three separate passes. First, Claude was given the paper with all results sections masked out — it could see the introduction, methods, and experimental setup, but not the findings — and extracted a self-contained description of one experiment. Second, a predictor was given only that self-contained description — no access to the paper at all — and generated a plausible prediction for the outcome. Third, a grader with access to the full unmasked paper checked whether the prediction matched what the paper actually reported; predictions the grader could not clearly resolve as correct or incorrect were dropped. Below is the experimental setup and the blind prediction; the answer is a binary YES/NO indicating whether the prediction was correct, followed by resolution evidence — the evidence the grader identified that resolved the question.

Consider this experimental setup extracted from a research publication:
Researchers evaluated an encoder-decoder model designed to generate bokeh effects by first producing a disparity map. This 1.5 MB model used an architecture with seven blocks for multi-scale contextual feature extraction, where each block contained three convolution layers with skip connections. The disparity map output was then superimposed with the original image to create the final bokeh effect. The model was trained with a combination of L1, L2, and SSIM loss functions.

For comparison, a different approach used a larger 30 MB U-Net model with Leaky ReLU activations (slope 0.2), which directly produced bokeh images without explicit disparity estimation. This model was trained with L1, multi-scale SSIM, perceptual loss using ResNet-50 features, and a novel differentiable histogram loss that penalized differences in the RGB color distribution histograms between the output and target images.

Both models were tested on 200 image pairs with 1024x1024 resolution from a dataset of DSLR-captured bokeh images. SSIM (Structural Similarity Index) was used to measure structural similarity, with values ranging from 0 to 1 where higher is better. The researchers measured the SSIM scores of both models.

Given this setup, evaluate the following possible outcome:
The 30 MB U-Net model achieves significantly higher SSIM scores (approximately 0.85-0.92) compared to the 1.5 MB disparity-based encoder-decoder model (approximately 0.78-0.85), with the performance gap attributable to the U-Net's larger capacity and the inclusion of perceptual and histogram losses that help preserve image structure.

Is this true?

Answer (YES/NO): NO